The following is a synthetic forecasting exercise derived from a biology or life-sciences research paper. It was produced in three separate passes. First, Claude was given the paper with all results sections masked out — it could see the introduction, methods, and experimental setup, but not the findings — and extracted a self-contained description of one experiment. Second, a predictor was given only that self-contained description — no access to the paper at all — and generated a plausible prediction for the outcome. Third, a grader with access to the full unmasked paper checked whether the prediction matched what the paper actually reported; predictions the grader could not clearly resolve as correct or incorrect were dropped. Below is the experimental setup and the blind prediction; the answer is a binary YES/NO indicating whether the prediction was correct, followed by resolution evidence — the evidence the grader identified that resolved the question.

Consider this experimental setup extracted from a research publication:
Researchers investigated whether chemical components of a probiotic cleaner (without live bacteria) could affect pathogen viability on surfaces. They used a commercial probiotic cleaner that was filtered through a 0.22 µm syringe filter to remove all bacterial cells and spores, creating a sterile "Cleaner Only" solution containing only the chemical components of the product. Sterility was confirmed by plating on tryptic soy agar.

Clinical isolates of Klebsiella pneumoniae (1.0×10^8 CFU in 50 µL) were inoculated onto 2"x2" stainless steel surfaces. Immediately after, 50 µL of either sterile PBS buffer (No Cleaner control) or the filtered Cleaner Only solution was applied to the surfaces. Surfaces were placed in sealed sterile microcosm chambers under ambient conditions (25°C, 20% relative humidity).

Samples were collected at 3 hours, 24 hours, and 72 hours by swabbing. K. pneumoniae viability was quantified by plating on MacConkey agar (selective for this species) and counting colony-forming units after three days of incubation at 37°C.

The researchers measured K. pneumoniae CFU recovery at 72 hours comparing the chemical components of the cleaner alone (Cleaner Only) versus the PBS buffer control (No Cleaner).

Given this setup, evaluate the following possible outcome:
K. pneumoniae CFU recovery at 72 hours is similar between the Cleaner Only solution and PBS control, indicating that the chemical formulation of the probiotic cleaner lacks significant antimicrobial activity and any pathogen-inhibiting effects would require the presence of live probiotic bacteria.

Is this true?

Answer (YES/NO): NO